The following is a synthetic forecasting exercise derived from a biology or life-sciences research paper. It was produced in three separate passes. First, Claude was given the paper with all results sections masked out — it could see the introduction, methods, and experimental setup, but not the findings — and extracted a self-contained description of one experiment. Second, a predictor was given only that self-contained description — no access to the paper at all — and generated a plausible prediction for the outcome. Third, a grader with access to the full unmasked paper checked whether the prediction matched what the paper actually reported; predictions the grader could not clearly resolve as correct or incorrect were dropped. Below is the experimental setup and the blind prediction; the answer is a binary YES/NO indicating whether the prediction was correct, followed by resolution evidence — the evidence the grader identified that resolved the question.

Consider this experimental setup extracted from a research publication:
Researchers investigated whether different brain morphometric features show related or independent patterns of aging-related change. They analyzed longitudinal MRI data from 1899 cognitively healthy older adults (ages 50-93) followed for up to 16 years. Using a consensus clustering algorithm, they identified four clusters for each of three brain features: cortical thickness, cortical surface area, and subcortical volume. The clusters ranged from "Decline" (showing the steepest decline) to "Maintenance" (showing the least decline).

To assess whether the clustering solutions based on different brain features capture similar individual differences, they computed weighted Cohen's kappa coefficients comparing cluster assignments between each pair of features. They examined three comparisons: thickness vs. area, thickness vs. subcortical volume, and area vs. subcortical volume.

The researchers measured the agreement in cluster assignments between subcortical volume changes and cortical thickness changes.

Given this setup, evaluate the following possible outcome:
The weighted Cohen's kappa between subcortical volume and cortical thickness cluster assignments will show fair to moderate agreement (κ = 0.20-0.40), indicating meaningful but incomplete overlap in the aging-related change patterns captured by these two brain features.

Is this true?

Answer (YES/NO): YES